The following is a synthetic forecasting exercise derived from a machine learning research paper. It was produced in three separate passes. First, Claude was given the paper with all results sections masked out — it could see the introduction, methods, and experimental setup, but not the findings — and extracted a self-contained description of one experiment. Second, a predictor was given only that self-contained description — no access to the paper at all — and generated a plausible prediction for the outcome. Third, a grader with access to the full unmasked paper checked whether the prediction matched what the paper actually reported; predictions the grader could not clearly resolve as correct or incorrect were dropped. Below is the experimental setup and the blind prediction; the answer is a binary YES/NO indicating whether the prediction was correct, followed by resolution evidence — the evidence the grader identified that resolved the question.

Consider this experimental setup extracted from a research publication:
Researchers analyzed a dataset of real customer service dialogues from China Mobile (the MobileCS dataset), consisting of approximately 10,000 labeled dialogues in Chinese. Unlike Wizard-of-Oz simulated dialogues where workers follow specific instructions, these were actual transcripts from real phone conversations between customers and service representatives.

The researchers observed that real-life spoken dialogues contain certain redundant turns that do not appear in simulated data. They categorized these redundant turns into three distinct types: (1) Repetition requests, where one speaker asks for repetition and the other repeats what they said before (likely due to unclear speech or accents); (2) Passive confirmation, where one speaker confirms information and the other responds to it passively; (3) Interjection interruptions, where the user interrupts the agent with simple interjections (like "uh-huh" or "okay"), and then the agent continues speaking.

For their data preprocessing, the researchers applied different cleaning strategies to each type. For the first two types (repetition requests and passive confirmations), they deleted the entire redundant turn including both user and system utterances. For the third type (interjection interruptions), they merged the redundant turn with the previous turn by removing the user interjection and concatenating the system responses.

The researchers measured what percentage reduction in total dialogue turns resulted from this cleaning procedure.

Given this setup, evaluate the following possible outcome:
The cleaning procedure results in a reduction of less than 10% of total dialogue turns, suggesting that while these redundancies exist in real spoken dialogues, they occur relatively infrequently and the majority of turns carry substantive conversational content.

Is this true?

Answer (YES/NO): NO